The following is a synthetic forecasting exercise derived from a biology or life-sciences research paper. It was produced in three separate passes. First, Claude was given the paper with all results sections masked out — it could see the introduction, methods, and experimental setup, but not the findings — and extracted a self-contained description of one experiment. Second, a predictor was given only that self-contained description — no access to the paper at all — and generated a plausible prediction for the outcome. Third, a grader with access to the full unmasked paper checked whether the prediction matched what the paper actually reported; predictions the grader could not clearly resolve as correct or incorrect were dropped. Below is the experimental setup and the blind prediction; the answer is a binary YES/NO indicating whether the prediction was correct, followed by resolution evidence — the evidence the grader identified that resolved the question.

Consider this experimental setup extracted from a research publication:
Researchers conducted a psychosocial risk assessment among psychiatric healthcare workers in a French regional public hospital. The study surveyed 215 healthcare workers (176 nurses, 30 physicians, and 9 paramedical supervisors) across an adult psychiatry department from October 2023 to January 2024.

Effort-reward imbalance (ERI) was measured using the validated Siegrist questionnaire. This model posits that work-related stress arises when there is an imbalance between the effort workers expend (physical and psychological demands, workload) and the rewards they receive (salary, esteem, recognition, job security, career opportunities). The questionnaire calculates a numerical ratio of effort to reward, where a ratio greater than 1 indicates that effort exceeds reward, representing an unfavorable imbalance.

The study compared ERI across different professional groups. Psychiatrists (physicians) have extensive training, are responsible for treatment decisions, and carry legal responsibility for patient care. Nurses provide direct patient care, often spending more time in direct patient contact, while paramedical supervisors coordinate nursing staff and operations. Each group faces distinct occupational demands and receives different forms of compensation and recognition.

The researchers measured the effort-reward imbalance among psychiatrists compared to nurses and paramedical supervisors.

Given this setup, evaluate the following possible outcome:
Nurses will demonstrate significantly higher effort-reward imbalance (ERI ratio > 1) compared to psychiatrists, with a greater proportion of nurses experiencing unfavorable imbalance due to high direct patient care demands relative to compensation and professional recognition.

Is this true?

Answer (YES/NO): NO